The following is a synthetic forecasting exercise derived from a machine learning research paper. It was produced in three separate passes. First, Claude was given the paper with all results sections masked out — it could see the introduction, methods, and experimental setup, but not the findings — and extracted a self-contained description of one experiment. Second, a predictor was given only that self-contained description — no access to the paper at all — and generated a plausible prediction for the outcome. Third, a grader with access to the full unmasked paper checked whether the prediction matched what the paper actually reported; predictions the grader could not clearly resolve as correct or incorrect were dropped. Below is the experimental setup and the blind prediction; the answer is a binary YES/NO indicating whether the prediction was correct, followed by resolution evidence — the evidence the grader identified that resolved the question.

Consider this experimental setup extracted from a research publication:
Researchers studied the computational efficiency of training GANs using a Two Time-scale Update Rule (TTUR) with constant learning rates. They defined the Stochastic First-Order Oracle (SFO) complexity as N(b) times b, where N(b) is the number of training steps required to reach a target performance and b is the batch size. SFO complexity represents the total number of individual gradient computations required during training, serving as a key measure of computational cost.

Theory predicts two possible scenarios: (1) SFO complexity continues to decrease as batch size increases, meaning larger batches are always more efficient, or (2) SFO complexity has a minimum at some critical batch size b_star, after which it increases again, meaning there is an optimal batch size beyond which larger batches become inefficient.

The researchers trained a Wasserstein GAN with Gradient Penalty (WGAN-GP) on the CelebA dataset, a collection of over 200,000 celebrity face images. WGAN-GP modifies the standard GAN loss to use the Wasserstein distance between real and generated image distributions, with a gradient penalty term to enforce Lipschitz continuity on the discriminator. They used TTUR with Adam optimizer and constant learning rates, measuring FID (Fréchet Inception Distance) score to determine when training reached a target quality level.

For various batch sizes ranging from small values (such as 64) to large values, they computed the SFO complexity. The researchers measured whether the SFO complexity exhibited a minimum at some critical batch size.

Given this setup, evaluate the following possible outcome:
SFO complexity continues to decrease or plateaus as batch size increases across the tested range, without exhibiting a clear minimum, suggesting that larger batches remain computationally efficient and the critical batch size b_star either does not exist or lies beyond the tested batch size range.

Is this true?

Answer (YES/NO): NO